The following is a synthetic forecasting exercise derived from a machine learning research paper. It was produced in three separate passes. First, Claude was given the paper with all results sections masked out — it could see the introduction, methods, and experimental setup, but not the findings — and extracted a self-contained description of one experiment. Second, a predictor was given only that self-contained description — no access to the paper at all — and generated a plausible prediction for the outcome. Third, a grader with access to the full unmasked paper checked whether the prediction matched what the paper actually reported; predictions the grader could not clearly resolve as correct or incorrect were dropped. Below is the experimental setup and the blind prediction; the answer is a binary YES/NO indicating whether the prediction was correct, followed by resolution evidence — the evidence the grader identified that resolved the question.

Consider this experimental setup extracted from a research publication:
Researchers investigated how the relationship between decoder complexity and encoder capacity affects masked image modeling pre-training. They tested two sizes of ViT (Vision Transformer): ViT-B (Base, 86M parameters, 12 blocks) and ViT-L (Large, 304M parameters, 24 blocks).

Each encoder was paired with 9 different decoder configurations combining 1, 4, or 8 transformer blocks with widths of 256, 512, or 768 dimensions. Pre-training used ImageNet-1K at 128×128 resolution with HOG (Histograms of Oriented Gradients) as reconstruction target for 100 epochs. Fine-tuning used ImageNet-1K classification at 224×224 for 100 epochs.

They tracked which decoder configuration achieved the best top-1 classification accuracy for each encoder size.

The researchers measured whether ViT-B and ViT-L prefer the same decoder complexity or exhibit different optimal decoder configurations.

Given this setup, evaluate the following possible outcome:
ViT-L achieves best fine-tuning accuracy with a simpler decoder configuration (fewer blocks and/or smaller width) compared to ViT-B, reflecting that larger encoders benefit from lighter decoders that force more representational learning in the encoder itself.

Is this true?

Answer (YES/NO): NO